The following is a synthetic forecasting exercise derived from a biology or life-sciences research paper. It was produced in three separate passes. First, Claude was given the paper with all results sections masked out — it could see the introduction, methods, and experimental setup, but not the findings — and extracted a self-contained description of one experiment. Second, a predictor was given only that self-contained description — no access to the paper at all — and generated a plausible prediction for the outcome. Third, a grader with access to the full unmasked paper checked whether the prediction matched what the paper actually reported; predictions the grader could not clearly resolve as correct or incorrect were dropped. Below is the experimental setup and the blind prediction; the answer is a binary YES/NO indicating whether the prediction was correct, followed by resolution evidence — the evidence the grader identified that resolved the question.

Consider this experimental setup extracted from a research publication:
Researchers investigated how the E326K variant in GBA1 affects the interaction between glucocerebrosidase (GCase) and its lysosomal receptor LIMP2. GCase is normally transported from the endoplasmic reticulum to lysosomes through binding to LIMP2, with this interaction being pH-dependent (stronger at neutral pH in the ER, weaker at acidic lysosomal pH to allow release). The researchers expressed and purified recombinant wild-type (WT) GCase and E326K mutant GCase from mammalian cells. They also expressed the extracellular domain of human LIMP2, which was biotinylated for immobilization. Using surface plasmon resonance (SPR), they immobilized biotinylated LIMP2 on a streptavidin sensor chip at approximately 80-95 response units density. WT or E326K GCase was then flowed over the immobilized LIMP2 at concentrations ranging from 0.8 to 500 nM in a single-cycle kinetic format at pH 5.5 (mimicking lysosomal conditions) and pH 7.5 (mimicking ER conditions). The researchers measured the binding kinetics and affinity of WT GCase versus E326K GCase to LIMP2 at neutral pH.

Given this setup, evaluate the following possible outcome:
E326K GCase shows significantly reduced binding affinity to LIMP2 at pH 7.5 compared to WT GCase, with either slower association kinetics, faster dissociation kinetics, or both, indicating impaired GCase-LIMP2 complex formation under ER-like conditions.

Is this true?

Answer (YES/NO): NO